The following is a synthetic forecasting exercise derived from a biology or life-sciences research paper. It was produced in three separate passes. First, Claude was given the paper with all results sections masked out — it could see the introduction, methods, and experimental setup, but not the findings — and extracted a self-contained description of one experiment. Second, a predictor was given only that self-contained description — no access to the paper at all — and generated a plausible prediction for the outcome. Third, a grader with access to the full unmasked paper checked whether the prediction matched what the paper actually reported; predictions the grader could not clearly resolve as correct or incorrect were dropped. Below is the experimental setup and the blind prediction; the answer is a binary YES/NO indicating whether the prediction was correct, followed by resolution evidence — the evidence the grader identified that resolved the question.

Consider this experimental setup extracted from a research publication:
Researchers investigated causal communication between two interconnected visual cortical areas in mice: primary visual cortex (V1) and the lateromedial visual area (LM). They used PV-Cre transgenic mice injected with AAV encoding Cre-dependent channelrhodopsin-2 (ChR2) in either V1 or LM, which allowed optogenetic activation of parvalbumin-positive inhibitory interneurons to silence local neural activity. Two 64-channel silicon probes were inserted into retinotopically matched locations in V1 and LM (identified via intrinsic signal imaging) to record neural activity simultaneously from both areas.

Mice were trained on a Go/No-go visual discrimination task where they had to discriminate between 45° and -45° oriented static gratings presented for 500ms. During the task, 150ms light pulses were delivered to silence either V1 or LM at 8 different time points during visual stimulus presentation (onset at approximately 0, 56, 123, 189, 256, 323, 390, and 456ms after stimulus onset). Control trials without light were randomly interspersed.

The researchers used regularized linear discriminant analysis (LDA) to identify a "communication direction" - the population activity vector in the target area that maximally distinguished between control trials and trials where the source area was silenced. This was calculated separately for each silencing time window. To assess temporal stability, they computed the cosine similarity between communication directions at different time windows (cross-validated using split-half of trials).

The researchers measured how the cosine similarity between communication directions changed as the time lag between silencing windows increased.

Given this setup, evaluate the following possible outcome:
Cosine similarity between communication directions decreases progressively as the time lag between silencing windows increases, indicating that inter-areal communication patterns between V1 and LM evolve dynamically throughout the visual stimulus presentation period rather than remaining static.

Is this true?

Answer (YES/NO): YES